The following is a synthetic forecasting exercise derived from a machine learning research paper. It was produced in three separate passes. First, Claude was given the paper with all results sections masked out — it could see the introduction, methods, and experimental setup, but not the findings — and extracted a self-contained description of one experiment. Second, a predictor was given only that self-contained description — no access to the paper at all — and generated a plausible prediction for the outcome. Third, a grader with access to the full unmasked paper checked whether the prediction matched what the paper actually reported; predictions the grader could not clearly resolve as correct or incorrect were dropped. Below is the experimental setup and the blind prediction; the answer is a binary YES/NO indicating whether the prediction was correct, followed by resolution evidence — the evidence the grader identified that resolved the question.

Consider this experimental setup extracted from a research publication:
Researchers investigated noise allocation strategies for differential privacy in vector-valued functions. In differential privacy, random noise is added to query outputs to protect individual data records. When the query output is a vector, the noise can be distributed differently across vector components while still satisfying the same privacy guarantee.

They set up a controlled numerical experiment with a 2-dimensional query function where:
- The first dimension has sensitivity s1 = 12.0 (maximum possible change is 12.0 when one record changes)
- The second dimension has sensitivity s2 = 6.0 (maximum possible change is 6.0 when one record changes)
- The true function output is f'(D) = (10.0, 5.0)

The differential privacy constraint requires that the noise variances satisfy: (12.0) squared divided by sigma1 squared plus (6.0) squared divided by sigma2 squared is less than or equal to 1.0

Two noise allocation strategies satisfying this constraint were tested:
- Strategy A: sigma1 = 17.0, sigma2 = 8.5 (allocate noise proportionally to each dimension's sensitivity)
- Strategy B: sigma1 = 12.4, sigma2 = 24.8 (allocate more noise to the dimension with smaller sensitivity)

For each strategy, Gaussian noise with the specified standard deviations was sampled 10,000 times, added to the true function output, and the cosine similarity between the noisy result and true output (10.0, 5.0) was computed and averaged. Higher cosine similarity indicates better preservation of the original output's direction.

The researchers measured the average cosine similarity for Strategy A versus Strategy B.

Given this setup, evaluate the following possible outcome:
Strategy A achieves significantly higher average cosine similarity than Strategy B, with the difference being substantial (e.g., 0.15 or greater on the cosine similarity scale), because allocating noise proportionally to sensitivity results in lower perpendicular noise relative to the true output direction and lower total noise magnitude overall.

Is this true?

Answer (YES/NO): YES